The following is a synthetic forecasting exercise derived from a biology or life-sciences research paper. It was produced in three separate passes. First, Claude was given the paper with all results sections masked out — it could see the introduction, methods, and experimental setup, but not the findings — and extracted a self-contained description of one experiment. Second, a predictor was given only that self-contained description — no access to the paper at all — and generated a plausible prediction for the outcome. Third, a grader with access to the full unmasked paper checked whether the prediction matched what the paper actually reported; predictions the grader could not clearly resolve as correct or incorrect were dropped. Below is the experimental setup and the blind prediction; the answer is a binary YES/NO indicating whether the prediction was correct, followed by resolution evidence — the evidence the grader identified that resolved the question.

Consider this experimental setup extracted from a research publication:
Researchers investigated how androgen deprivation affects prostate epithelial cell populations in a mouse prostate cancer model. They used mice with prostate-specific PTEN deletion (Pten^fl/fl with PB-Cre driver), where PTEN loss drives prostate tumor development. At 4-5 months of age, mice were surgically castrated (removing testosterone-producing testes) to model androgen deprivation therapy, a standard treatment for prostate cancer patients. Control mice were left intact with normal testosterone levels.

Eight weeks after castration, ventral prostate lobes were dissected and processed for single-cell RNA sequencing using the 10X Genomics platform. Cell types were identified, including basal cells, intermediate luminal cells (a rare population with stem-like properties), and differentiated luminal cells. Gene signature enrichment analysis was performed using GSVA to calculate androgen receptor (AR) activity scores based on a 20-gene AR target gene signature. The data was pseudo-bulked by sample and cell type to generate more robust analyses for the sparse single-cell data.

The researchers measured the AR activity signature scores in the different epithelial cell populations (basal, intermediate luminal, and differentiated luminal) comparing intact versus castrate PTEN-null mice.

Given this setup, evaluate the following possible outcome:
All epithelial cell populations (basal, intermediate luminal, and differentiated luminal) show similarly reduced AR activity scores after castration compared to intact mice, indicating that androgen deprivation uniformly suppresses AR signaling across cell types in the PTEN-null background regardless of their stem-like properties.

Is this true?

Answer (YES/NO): NO